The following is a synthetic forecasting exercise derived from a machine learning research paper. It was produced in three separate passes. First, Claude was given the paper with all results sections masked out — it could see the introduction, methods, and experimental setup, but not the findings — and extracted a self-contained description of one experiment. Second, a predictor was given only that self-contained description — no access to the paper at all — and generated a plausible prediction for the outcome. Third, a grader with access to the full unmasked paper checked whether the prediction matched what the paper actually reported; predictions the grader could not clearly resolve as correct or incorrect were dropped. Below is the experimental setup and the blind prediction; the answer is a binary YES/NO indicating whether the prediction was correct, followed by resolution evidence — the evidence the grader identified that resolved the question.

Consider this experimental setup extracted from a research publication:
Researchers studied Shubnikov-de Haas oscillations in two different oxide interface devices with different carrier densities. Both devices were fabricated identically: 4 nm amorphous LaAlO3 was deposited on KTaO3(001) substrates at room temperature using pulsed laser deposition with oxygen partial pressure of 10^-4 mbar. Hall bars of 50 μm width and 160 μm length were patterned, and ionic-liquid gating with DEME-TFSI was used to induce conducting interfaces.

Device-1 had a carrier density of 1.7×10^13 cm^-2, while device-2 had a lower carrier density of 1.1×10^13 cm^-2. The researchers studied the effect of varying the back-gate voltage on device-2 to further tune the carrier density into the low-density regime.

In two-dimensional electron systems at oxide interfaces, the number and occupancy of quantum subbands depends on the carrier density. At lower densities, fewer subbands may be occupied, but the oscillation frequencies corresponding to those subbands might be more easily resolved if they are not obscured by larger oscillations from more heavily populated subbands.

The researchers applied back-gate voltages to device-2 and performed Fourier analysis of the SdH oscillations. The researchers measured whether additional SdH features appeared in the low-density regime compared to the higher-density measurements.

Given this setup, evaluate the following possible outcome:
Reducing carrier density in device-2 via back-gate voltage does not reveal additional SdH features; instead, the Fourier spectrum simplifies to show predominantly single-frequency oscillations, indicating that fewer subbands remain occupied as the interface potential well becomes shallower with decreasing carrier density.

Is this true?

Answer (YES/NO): NO